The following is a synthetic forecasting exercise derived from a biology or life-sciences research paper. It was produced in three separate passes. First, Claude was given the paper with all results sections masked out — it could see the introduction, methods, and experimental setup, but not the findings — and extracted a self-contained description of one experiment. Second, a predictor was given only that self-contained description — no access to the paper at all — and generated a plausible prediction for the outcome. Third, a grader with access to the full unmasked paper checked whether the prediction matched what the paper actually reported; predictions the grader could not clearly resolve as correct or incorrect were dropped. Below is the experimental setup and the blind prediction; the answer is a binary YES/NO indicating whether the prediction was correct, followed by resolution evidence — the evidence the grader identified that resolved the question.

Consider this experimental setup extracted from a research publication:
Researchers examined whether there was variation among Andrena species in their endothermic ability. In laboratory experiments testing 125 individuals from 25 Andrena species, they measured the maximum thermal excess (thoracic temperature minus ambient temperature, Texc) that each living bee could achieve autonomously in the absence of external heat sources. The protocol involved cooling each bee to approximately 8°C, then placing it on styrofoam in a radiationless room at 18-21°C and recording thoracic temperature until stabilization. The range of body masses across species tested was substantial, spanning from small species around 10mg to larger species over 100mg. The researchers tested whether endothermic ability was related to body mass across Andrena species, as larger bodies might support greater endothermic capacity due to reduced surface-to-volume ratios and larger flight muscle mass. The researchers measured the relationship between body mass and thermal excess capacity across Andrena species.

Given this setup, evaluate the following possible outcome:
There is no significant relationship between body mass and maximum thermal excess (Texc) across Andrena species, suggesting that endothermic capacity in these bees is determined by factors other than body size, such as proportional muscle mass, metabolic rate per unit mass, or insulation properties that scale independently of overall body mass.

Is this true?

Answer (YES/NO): NO